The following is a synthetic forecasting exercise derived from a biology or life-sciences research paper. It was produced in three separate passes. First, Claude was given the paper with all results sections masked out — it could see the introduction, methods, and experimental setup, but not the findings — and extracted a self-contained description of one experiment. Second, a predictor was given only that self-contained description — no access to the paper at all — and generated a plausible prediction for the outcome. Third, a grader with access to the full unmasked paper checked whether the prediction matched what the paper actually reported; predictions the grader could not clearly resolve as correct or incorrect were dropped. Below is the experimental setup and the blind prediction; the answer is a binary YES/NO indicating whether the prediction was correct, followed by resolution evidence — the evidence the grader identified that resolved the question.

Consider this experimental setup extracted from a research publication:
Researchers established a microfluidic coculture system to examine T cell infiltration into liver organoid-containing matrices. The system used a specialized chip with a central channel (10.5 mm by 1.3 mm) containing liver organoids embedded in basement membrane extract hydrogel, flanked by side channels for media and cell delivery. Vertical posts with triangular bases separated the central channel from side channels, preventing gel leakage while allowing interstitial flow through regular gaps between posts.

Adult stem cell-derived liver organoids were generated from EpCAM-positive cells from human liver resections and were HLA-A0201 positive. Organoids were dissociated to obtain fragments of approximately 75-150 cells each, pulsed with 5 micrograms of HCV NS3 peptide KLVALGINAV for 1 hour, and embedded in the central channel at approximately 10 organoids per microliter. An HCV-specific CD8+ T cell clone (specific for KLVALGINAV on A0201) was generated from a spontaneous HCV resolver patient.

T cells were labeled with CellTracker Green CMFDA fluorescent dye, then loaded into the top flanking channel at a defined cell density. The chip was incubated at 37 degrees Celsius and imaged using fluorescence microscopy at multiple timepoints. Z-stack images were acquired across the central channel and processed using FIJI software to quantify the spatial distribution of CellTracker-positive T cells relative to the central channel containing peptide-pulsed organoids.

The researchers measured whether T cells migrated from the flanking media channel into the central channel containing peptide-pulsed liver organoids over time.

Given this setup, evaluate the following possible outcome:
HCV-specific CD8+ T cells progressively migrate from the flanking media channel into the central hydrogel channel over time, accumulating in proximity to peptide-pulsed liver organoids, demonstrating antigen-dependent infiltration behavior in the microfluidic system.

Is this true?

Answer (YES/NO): NO